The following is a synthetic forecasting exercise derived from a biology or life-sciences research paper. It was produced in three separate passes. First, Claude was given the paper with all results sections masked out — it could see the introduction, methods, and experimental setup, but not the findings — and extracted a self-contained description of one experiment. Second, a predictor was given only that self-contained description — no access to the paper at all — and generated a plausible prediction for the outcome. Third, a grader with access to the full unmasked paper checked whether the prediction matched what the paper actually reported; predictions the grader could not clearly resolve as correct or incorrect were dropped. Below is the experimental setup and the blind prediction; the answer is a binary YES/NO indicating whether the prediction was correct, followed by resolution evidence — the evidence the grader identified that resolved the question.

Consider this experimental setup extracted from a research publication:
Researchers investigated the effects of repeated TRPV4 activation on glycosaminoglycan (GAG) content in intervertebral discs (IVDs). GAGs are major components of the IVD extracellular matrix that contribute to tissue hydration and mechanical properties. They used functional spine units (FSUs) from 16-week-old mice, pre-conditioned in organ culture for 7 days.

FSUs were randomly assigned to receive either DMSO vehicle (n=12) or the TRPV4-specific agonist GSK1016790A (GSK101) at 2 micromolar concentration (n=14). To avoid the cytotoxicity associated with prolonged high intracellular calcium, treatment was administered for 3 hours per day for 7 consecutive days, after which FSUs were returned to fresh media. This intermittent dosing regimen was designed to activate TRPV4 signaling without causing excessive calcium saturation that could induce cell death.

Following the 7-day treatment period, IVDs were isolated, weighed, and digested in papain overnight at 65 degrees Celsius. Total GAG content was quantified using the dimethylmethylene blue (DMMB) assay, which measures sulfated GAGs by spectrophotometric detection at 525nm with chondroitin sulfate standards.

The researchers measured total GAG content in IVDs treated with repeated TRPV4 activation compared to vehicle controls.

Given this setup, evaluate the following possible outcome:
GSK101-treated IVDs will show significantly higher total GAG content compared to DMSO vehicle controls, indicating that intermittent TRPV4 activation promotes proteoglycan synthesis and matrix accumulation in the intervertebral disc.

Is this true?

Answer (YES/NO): YES